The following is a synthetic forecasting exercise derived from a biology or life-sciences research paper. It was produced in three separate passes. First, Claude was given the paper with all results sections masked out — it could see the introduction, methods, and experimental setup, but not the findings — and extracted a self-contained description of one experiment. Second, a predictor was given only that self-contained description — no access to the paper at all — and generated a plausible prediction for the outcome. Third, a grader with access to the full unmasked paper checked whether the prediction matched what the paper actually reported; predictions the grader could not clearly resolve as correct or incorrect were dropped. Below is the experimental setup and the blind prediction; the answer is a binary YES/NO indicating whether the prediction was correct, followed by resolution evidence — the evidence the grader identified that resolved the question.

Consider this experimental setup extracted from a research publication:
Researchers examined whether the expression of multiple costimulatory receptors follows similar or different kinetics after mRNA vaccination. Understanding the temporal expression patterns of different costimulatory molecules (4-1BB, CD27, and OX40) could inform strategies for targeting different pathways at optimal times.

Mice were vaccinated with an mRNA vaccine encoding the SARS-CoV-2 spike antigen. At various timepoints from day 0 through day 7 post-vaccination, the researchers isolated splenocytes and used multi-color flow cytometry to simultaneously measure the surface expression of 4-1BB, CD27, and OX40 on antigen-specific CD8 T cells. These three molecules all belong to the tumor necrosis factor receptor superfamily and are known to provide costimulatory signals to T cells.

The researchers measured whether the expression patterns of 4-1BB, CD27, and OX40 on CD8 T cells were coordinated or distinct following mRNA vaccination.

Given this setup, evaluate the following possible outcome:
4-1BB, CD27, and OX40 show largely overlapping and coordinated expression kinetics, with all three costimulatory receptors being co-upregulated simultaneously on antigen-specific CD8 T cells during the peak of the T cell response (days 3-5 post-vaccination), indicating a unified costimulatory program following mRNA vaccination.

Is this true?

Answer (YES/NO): YES